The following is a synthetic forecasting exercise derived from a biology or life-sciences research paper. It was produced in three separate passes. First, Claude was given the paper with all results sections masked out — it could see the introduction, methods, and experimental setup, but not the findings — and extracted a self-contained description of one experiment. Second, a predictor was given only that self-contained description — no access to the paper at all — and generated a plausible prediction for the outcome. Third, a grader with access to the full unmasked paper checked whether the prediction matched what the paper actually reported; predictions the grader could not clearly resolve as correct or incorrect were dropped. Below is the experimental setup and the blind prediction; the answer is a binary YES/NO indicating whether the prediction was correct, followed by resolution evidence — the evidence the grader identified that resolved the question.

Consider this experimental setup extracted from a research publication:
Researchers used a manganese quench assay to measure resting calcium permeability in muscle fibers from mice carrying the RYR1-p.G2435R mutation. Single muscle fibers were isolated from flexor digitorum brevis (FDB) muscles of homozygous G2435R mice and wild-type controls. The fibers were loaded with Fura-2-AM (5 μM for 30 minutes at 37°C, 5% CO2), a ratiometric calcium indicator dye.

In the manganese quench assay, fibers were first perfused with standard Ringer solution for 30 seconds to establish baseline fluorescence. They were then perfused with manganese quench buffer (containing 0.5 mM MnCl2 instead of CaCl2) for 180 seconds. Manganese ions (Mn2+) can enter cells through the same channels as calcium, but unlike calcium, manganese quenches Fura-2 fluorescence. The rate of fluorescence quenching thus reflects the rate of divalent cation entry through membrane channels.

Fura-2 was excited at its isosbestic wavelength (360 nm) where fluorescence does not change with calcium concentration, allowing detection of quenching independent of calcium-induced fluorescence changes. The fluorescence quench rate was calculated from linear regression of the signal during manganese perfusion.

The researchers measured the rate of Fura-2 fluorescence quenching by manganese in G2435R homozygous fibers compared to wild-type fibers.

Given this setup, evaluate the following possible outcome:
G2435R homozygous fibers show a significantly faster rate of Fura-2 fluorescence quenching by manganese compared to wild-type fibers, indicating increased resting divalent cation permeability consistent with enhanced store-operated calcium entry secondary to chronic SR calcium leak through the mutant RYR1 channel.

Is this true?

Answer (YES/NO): YES